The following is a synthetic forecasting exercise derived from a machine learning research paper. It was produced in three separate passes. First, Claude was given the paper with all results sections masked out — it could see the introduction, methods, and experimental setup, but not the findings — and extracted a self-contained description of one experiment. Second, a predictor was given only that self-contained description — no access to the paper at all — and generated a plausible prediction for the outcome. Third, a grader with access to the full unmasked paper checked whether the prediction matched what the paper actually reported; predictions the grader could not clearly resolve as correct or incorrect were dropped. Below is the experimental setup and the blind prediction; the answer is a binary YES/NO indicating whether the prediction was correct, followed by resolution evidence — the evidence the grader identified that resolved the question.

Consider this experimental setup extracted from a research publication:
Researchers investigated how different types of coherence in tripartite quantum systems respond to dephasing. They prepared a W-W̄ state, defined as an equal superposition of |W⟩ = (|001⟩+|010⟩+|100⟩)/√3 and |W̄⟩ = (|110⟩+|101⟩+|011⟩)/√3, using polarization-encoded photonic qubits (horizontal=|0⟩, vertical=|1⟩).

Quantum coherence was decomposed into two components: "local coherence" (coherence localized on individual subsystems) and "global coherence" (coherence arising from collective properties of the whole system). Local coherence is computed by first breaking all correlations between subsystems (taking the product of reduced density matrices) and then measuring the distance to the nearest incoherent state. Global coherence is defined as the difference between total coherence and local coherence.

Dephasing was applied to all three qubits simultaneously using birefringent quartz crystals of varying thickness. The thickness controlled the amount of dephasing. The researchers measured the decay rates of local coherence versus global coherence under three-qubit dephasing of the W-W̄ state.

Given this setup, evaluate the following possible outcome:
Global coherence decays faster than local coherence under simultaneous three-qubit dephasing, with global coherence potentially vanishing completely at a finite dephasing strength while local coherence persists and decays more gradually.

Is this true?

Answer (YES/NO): NO